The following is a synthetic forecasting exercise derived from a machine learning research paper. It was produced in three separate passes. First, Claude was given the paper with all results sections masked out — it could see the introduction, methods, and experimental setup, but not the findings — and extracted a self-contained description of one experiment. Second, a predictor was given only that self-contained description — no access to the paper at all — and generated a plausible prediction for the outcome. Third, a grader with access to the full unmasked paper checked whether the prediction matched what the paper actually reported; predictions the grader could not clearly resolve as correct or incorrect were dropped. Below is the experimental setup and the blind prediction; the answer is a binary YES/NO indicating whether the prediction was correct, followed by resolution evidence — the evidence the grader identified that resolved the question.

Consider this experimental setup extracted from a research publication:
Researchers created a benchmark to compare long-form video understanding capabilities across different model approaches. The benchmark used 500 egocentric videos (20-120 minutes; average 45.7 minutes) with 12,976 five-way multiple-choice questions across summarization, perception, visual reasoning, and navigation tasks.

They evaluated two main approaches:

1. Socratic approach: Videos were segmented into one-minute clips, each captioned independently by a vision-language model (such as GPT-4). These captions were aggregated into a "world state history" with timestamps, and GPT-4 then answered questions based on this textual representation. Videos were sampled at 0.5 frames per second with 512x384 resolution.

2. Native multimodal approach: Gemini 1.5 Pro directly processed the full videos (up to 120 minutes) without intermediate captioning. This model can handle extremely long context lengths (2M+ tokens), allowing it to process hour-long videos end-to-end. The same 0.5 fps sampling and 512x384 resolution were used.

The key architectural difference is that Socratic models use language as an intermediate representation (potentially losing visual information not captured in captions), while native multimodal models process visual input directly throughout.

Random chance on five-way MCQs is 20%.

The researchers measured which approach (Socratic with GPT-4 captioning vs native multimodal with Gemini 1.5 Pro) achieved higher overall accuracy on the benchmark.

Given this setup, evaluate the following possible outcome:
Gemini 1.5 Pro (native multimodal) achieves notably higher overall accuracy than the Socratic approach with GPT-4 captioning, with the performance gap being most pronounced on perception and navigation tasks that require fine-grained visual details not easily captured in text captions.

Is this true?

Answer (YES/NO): NO